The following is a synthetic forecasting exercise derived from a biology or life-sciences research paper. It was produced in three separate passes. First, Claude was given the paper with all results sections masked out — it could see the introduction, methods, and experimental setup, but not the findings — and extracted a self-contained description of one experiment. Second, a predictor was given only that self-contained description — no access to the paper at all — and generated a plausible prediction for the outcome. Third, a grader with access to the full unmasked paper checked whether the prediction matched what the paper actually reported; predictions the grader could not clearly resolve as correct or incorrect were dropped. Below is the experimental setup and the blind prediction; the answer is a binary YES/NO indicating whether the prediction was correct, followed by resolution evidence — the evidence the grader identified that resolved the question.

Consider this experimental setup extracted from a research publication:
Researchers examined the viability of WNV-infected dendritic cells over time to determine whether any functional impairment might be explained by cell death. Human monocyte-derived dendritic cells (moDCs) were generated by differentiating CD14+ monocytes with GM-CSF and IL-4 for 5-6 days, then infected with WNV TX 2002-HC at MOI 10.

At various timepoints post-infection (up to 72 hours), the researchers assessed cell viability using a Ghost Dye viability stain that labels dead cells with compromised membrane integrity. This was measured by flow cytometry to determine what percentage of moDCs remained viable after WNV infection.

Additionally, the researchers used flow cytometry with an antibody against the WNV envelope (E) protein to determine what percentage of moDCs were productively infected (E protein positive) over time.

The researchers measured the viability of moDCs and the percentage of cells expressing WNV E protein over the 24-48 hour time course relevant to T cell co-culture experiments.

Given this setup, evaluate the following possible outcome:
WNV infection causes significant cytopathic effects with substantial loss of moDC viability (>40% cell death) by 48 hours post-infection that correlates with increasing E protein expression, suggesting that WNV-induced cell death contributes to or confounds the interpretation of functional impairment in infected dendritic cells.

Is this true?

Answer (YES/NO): NO